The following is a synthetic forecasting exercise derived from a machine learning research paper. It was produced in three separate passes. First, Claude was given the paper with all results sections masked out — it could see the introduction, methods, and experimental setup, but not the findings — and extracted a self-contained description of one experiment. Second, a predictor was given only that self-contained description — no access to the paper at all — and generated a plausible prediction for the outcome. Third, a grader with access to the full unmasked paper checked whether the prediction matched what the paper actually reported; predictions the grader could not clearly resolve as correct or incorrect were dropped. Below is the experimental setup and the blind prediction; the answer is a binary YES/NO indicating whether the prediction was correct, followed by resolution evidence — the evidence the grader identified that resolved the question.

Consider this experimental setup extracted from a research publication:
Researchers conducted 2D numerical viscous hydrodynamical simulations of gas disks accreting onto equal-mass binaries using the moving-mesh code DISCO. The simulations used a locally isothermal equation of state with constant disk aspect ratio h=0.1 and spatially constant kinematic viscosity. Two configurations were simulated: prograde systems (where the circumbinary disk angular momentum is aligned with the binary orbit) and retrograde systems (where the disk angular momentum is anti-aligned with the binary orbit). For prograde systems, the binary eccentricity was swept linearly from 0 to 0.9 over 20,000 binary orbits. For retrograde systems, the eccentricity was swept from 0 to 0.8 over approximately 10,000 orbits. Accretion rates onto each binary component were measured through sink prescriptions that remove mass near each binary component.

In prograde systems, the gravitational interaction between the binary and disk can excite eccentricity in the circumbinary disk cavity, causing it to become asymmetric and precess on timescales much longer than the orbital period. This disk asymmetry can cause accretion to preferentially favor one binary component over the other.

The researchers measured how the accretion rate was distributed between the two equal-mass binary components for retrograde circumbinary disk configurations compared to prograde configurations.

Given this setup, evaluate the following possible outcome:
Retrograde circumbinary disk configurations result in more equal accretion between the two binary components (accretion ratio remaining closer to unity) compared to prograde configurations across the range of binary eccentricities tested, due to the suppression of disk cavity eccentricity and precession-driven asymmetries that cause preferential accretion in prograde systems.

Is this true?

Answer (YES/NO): YES